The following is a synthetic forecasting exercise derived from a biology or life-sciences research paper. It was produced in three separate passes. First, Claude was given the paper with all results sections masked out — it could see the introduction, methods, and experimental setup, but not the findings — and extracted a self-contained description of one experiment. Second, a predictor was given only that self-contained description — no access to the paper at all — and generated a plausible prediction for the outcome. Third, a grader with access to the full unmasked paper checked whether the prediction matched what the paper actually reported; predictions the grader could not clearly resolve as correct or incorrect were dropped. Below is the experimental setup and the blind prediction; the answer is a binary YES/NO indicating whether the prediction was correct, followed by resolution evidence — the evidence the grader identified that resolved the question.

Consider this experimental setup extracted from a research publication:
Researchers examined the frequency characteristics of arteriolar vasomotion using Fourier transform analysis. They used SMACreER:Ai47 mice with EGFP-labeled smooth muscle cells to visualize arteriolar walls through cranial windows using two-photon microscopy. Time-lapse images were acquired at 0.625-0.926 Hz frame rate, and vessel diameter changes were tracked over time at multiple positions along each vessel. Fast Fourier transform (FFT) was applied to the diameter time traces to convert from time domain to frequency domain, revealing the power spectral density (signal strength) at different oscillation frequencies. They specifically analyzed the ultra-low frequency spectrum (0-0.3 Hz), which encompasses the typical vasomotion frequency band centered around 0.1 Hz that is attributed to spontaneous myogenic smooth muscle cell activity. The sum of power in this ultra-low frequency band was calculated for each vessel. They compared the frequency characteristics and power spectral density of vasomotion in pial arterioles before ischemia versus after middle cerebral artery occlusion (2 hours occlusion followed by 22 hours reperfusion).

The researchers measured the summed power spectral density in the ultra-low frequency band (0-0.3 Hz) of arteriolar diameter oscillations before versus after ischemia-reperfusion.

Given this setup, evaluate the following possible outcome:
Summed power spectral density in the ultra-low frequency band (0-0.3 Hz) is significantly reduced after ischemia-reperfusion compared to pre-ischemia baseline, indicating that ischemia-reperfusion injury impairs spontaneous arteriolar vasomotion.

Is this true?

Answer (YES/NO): YES